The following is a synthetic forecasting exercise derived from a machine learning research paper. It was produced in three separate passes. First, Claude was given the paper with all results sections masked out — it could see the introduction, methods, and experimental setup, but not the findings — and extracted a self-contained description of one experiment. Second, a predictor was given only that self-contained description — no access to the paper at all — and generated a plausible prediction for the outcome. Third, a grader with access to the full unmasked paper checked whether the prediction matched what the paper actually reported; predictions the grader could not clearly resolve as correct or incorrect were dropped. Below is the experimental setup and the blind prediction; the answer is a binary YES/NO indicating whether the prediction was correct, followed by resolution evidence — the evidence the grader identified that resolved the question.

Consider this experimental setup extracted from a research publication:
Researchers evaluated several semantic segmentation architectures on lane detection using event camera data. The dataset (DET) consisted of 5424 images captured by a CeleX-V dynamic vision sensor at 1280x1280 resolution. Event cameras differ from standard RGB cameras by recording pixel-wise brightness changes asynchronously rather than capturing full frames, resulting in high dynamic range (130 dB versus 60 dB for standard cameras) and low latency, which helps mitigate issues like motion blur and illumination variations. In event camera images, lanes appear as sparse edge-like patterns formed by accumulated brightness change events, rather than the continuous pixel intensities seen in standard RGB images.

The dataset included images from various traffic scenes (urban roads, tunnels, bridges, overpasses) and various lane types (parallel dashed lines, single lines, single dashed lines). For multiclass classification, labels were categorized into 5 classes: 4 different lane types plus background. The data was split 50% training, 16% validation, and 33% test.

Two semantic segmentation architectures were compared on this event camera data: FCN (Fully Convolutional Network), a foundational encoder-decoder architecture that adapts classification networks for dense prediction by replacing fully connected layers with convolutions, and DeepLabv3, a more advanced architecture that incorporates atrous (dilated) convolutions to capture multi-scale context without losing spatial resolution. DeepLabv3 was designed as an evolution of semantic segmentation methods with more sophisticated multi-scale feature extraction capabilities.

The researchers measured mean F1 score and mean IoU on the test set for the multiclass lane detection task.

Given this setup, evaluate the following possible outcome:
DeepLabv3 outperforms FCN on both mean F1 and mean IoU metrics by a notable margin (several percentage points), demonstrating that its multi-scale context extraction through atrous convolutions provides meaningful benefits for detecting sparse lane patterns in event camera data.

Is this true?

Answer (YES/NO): NO